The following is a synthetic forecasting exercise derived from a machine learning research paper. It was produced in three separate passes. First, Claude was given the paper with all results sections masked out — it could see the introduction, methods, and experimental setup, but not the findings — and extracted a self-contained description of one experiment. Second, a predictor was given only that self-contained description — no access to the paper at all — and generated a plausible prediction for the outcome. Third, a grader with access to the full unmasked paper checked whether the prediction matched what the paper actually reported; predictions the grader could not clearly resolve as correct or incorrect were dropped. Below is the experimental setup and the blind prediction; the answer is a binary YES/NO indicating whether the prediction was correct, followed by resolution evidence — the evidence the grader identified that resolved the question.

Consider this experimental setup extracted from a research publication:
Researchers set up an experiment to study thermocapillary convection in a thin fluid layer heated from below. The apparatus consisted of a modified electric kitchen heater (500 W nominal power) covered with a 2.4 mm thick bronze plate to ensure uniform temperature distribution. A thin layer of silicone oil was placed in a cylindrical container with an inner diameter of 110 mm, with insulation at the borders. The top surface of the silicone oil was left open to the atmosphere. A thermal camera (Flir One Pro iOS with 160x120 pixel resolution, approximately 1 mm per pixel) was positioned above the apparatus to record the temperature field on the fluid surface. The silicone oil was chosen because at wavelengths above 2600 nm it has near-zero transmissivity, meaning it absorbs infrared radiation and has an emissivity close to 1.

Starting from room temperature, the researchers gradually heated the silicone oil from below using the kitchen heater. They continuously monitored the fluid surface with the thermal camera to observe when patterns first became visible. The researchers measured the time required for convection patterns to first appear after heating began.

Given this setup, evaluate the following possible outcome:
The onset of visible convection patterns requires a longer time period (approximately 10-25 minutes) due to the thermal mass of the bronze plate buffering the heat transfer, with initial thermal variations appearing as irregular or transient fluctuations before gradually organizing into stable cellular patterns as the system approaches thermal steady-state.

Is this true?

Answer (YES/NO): NO